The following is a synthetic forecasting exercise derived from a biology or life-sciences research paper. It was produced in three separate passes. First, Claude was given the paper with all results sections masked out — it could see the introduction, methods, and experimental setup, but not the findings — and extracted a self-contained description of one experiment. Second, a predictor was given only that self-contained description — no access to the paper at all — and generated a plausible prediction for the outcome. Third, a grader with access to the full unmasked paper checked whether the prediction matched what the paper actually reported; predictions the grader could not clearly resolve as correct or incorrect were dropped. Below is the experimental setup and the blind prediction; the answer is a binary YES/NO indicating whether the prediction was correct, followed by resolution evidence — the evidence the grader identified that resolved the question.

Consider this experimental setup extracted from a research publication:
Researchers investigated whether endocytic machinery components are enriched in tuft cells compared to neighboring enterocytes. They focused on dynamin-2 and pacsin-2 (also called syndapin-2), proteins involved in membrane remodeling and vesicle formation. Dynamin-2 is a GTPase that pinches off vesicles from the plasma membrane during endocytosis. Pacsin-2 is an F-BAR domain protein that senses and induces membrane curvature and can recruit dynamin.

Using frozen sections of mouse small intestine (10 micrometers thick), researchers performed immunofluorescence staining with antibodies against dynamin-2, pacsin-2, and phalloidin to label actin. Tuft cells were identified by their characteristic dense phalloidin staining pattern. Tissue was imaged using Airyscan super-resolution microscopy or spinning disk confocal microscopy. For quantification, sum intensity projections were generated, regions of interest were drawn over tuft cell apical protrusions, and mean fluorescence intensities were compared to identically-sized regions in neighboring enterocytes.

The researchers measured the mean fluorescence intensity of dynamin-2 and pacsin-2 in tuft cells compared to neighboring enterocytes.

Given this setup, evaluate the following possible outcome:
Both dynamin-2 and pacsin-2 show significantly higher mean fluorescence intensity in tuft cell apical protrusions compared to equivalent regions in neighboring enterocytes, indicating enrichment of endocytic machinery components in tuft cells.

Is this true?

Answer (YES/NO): YES